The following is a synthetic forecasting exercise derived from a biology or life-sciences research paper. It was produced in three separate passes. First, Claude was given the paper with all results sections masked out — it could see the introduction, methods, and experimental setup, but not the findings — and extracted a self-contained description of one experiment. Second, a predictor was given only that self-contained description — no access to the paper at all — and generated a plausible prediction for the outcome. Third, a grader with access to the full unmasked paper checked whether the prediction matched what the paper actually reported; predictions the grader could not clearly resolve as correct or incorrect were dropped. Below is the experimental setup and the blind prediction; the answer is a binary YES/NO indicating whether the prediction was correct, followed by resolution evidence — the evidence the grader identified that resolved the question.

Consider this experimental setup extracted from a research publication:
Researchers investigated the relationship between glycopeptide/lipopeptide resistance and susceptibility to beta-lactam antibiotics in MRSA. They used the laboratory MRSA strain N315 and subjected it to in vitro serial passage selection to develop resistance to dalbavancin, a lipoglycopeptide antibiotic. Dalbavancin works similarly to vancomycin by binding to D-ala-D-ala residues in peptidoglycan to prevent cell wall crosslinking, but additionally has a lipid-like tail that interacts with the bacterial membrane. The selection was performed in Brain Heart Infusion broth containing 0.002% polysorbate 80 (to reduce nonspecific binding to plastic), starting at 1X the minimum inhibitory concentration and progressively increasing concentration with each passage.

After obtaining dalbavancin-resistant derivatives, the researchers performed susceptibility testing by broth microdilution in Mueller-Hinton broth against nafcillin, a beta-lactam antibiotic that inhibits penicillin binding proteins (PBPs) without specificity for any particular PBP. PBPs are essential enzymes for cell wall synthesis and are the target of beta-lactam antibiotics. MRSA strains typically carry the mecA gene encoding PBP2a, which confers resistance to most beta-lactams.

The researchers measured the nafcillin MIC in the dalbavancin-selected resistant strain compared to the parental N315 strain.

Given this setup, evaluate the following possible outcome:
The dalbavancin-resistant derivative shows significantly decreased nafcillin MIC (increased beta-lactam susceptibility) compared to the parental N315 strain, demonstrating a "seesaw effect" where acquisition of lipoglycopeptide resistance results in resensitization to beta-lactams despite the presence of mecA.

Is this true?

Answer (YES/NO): NO